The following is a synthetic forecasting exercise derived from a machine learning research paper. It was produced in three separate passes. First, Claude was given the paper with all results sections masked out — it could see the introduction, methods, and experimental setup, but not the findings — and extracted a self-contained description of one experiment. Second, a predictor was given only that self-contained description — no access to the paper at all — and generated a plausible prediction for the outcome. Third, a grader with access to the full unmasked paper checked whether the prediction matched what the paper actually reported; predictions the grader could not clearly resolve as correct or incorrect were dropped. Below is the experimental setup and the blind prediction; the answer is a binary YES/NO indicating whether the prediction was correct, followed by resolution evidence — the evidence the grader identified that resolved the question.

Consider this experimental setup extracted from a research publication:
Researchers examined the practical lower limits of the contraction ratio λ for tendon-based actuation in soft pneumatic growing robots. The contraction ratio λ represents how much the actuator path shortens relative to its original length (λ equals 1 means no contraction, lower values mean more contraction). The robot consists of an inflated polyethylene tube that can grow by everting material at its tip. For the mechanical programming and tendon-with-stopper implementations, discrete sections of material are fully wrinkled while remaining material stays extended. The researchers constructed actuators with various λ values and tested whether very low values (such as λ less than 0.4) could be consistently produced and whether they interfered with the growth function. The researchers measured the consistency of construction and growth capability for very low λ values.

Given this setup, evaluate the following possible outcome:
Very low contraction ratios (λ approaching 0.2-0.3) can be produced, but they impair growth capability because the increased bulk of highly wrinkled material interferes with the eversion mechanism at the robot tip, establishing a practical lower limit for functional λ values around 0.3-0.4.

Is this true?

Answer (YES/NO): NO